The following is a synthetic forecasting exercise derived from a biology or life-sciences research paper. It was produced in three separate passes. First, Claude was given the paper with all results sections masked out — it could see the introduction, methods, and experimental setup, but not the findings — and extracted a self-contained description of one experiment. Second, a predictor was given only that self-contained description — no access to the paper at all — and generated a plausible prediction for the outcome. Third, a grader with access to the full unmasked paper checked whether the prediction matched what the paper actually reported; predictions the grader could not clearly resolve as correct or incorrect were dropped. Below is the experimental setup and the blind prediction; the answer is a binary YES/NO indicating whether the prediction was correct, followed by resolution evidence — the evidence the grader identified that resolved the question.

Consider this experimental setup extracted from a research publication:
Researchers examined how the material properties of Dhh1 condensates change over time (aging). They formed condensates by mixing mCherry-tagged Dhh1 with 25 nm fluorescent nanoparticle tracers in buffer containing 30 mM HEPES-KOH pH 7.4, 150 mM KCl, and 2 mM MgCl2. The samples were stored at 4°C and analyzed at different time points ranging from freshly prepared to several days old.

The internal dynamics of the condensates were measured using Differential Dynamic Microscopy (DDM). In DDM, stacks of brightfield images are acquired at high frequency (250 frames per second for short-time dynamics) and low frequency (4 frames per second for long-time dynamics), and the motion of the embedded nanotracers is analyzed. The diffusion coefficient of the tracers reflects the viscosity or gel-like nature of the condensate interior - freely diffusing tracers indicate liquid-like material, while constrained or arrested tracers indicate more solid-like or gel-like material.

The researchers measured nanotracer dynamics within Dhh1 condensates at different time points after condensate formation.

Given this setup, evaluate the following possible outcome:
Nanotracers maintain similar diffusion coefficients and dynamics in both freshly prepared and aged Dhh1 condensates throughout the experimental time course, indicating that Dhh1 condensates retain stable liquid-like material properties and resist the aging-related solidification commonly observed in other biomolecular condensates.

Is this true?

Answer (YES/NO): NO